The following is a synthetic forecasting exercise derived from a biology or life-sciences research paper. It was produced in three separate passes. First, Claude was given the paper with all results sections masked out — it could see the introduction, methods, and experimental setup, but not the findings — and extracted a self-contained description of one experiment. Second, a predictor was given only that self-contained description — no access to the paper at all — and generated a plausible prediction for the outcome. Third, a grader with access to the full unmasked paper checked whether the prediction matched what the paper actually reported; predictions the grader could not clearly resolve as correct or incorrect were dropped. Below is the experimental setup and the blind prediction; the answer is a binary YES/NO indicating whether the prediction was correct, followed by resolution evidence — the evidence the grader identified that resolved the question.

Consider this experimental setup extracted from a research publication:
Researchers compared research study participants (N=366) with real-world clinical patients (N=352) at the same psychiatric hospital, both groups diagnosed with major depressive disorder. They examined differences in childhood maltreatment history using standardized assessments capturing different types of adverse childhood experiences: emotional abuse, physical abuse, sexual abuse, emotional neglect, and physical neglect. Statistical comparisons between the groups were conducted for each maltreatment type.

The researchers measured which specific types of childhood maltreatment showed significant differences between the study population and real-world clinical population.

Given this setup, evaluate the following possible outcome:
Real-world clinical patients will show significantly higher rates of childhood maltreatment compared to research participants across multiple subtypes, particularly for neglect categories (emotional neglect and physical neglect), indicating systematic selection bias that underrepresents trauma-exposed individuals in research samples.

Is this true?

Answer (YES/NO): NO